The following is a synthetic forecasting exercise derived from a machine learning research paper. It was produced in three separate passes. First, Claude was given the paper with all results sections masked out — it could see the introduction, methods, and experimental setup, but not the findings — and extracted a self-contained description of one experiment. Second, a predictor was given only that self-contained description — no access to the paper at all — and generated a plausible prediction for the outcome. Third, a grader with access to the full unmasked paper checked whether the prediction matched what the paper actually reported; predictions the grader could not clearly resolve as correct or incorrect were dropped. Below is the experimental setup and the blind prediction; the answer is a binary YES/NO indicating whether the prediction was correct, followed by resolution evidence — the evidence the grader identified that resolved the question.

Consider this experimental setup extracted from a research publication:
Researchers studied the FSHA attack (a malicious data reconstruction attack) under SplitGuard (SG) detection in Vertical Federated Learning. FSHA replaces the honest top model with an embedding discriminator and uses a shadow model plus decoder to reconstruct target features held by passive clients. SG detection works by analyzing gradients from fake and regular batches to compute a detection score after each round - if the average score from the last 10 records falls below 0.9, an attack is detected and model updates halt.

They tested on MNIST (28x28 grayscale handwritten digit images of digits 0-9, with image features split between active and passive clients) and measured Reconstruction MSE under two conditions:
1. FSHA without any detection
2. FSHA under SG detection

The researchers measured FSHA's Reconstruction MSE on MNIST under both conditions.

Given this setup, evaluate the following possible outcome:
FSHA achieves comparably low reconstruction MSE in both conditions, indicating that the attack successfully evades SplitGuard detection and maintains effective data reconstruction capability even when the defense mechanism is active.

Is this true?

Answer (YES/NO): NO